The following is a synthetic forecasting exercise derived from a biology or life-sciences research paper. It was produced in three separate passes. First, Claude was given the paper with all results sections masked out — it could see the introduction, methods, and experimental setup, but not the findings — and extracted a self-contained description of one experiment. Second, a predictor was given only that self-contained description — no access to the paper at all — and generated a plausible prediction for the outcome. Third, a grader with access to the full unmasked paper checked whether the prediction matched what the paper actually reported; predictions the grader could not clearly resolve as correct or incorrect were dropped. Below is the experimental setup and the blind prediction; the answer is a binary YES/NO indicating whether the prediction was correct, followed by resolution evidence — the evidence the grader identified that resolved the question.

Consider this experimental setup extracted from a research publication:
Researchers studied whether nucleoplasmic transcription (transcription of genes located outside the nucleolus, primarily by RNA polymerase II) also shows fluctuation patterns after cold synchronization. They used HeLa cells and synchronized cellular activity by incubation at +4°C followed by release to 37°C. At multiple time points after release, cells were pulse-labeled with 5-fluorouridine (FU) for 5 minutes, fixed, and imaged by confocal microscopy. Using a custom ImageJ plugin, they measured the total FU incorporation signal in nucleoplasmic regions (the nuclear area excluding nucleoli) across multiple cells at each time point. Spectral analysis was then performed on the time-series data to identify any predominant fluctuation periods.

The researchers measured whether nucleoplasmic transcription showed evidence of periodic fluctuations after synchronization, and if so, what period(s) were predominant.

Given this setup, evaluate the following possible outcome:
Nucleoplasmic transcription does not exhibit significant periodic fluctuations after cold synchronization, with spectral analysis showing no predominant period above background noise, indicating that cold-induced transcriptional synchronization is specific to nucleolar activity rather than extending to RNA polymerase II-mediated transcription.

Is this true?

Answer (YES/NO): NO